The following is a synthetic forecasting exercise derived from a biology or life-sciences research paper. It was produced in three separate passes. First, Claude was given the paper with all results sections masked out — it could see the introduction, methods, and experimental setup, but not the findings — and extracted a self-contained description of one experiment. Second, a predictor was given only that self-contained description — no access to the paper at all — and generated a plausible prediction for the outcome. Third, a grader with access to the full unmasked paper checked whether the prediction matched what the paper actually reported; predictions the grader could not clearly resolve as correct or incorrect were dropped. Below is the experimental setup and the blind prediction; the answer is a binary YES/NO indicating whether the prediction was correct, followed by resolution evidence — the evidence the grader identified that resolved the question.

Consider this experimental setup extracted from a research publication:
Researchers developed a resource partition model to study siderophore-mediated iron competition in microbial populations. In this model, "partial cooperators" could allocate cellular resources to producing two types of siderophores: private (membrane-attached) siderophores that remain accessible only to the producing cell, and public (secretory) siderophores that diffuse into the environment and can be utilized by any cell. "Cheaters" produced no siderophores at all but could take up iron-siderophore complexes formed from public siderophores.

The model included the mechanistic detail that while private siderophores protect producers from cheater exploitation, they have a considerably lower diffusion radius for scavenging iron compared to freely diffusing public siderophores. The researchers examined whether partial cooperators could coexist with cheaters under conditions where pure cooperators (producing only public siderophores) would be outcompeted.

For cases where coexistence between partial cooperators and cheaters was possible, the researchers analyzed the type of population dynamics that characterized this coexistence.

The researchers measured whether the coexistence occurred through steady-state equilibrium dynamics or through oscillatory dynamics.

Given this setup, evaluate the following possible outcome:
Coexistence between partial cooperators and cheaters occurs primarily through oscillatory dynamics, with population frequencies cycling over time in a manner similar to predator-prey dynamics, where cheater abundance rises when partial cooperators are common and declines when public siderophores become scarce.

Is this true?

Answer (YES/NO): NO